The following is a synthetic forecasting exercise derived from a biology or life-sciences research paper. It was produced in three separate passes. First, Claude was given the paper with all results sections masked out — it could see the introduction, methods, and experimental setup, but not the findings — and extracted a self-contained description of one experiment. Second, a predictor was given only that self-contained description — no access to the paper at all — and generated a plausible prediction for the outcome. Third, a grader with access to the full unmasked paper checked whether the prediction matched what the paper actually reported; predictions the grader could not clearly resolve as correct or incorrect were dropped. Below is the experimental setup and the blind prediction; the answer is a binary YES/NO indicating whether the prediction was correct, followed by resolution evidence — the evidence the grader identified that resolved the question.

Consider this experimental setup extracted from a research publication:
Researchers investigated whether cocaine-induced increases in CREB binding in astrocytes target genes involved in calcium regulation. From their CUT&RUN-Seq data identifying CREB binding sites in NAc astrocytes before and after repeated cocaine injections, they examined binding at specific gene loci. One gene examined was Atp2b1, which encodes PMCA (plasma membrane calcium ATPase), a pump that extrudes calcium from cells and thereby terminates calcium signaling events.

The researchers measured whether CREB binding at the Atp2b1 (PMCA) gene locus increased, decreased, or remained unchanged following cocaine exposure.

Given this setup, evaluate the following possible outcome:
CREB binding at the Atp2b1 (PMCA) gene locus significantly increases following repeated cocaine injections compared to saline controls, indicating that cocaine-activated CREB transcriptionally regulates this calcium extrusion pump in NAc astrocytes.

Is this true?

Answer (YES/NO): YES